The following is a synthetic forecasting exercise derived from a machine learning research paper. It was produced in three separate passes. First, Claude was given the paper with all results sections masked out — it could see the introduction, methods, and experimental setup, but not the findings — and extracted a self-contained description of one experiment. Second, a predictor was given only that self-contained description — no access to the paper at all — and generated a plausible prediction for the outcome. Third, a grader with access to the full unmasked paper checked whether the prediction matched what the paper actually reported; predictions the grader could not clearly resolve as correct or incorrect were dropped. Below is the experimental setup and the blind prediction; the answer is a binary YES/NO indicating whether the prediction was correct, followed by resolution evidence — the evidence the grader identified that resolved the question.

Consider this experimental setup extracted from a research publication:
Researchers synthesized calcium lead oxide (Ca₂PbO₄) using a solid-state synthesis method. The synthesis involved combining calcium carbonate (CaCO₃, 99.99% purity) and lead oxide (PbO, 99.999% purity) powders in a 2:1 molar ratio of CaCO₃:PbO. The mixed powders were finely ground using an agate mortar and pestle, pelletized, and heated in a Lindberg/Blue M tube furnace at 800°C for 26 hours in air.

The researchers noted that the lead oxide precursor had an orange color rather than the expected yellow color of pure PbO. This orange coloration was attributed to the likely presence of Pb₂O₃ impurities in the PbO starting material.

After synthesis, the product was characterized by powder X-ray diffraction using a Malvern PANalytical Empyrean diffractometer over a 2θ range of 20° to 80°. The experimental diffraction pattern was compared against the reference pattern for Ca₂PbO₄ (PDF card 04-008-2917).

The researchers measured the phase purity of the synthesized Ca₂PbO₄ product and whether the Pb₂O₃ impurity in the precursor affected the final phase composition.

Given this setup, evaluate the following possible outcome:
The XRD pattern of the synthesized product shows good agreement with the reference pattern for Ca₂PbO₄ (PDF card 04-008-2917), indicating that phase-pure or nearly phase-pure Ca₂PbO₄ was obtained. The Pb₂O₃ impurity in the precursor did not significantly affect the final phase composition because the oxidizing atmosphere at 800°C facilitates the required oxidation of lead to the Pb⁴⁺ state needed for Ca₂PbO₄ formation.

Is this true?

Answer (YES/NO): NO